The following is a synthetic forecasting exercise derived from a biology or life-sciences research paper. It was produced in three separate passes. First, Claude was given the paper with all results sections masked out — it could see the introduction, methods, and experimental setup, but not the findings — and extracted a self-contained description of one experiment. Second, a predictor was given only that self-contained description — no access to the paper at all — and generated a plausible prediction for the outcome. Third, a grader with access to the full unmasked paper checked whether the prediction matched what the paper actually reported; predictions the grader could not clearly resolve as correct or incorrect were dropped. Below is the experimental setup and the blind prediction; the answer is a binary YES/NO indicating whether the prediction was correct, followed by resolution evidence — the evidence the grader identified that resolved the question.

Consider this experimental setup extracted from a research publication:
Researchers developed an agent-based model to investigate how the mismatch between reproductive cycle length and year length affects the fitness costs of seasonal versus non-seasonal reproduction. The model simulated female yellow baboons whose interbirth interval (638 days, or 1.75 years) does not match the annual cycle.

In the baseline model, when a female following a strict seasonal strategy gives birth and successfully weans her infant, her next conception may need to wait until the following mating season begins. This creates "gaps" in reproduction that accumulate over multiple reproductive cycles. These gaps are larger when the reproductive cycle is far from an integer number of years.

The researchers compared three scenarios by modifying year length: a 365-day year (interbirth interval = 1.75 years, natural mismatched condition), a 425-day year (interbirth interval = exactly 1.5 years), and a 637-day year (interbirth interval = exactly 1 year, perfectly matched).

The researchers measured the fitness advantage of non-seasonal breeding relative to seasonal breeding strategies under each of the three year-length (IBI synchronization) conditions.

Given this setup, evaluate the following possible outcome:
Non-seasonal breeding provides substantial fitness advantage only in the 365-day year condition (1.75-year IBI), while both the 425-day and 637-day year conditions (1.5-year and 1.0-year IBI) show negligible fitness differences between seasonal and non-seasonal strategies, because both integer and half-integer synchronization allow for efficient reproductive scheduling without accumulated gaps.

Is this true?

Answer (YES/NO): NO